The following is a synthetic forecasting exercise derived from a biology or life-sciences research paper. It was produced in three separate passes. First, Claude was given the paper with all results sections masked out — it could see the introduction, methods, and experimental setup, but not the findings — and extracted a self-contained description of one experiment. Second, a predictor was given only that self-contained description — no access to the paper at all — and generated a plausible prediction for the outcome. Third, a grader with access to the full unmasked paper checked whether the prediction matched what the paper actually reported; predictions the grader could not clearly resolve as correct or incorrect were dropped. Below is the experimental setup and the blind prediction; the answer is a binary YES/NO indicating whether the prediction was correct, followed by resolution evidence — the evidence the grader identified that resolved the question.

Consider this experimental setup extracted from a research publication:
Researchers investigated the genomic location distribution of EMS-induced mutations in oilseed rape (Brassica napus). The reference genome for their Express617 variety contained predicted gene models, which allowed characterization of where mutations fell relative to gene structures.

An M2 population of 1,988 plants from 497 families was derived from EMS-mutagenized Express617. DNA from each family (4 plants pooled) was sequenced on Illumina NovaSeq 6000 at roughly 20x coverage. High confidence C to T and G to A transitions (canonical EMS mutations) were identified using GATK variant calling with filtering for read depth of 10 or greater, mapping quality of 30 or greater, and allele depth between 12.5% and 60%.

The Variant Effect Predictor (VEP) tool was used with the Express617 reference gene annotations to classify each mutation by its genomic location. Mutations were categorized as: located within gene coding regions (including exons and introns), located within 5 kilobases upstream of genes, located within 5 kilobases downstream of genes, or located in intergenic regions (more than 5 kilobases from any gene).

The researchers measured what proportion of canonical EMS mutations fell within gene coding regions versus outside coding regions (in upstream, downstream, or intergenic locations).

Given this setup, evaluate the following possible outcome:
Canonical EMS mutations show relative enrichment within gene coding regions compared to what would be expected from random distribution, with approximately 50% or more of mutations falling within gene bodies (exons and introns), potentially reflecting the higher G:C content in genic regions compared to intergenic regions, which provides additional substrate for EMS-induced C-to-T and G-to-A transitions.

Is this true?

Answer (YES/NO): NO